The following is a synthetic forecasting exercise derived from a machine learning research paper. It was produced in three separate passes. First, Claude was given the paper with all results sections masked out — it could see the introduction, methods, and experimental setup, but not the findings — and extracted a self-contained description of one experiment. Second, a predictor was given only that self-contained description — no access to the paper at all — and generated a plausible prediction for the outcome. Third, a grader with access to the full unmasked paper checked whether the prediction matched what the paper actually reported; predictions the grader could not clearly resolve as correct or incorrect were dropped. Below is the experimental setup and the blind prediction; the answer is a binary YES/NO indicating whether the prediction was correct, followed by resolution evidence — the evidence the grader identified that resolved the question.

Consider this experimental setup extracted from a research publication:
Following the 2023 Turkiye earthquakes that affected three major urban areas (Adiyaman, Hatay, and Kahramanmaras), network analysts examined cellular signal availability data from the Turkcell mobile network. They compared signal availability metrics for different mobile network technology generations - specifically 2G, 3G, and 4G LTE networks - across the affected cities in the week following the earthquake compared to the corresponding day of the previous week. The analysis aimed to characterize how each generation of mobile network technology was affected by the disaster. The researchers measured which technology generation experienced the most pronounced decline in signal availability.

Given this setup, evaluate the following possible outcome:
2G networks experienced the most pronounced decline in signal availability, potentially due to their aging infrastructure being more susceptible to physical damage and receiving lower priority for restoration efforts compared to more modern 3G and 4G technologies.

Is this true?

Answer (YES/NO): NO